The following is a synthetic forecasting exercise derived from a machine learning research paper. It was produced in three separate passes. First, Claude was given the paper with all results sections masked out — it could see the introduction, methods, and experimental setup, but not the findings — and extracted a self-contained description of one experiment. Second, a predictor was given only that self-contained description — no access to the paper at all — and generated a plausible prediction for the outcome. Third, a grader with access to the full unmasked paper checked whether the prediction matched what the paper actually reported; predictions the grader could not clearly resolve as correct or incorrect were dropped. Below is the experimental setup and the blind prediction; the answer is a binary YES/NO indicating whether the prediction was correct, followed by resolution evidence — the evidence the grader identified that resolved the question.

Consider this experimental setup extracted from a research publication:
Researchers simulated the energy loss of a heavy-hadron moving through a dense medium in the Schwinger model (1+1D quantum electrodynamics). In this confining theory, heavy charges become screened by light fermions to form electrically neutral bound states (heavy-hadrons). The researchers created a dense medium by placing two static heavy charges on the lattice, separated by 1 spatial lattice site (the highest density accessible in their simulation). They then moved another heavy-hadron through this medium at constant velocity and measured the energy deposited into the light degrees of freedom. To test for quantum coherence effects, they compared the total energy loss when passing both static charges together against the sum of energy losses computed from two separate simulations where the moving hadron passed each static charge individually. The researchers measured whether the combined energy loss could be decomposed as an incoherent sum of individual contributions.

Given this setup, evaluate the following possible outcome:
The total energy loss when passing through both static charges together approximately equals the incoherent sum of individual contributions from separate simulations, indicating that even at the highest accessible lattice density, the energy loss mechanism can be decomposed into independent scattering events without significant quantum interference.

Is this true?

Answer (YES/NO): NO